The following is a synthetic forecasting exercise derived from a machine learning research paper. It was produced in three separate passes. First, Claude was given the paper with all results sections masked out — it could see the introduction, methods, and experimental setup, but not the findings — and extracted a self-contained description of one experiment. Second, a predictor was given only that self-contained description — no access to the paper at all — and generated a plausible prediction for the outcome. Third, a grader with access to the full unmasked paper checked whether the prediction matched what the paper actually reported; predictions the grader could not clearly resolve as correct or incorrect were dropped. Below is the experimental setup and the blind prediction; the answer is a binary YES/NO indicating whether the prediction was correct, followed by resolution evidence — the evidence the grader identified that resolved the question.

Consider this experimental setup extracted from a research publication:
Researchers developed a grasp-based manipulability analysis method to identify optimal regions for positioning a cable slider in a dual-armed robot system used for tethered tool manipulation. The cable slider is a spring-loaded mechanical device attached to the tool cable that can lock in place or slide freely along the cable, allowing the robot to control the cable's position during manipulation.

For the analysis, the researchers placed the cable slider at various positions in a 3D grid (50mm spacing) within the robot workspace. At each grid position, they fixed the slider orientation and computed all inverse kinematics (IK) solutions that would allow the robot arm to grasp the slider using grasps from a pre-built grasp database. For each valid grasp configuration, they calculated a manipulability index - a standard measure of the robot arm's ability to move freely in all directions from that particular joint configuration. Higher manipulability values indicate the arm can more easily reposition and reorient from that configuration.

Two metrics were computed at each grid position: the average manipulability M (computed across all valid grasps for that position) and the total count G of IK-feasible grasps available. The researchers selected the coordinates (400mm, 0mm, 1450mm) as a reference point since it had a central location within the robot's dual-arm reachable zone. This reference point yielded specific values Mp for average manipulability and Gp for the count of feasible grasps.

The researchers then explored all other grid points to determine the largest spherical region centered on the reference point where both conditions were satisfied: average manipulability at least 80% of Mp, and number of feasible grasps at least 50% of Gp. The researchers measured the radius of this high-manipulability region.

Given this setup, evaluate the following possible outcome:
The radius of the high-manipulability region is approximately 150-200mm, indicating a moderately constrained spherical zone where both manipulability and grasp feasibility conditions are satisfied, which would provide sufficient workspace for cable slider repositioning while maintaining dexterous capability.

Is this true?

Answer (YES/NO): YES